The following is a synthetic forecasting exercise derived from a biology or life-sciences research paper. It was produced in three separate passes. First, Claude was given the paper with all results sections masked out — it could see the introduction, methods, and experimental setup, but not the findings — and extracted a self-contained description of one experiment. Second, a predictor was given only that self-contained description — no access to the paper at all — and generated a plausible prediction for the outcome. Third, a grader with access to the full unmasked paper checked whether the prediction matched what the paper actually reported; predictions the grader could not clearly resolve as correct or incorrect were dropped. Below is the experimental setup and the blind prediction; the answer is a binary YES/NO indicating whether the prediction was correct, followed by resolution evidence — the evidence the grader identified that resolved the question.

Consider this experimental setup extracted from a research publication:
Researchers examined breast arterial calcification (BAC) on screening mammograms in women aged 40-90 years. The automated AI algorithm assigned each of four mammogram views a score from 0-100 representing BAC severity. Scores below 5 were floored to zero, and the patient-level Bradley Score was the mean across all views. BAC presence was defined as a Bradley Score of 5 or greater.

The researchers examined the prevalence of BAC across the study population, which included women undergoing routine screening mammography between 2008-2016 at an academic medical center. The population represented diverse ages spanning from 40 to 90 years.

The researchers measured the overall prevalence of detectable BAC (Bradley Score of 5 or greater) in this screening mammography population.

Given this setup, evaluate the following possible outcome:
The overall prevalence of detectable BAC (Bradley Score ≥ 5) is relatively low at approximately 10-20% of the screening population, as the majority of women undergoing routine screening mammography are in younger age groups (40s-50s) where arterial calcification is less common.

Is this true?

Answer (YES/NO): NO